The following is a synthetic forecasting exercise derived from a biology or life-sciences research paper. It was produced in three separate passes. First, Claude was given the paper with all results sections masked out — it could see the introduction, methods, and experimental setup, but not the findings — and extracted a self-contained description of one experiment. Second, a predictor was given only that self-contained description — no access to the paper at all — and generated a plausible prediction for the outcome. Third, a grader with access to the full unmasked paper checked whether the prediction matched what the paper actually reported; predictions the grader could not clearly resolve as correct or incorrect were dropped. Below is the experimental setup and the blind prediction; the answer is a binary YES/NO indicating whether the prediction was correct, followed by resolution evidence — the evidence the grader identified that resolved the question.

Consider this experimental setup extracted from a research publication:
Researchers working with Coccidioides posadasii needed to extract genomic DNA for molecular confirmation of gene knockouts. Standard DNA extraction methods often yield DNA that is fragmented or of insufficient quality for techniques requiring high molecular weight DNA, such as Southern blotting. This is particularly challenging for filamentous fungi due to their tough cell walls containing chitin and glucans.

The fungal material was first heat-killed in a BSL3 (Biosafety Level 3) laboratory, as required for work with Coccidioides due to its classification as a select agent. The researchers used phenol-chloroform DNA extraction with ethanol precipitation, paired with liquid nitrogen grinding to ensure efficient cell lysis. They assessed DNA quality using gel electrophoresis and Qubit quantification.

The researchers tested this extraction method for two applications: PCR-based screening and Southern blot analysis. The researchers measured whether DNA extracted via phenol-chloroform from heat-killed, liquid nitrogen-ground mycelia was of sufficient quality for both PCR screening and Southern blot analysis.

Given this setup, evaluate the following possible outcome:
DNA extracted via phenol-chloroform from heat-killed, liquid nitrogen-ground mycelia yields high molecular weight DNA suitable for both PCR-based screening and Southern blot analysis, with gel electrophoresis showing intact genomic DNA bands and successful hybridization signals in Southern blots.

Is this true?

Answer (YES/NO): NO